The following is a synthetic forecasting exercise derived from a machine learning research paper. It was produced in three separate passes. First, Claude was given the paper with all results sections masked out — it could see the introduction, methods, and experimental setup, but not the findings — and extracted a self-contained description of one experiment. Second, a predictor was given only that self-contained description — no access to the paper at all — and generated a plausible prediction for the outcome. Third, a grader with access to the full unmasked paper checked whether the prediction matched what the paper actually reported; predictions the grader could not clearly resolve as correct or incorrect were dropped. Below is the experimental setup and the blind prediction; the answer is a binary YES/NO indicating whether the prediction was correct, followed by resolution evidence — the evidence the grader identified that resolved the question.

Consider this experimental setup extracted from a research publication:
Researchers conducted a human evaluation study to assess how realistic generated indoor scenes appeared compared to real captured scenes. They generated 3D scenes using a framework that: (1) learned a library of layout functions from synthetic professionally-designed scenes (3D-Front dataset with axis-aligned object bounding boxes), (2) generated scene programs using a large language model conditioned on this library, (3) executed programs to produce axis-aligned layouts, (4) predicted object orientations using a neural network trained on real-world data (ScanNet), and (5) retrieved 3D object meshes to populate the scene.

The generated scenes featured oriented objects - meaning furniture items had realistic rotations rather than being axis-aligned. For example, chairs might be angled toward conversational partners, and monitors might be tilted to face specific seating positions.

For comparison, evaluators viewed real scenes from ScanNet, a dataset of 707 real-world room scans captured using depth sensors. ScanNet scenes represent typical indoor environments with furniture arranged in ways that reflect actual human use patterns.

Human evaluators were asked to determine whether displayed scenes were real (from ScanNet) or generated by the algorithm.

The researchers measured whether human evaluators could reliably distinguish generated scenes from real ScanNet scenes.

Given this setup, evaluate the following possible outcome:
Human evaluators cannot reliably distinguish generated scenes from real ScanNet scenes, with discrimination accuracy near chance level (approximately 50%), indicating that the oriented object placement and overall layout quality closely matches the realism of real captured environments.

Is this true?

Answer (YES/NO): NO